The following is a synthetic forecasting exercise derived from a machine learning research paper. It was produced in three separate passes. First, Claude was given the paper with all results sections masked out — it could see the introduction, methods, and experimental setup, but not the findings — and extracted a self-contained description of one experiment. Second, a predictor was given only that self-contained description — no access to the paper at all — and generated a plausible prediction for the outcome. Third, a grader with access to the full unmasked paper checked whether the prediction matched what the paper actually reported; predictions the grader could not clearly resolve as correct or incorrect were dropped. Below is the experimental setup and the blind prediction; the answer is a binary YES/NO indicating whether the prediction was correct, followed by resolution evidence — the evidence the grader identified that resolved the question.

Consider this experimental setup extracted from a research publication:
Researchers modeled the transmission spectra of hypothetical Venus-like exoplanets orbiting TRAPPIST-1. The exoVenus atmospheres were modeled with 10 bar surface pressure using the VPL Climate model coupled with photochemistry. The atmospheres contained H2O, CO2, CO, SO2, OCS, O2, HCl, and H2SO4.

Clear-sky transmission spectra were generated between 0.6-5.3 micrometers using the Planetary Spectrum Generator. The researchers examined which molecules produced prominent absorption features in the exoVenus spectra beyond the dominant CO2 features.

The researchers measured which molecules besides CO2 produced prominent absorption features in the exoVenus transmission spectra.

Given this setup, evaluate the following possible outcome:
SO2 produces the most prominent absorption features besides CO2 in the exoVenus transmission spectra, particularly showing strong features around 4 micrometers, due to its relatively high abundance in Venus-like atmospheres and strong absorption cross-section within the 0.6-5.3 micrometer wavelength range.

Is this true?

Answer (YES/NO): NO